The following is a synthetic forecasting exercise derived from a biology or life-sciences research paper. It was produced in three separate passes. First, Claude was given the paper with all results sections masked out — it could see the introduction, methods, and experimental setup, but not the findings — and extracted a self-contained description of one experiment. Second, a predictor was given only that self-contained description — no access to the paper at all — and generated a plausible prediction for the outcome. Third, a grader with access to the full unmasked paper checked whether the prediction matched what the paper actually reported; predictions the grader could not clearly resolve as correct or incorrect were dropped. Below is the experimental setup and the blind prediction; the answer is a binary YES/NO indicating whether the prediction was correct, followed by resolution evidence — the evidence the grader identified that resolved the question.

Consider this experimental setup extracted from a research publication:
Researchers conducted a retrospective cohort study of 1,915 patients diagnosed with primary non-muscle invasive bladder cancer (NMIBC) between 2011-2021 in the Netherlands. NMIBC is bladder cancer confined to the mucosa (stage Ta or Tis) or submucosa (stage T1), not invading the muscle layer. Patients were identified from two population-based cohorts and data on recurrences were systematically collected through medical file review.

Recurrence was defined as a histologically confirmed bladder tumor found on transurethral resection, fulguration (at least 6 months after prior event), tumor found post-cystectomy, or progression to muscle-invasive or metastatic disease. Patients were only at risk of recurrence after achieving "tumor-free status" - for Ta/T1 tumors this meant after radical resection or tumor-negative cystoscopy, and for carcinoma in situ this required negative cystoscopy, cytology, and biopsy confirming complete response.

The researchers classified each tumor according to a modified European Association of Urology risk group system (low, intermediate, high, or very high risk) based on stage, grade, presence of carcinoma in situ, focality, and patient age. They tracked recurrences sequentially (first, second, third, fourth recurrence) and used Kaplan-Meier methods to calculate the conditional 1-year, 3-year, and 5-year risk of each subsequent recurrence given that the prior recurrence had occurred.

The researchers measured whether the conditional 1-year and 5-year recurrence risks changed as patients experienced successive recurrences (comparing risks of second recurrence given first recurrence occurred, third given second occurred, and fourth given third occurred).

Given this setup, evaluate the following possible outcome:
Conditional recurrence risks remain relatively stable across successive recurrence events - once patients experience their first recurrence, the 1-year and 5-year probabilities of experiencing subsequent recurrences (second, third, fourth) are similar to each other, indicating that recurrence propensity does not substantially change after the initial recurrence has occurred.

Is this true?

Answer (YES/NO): NO